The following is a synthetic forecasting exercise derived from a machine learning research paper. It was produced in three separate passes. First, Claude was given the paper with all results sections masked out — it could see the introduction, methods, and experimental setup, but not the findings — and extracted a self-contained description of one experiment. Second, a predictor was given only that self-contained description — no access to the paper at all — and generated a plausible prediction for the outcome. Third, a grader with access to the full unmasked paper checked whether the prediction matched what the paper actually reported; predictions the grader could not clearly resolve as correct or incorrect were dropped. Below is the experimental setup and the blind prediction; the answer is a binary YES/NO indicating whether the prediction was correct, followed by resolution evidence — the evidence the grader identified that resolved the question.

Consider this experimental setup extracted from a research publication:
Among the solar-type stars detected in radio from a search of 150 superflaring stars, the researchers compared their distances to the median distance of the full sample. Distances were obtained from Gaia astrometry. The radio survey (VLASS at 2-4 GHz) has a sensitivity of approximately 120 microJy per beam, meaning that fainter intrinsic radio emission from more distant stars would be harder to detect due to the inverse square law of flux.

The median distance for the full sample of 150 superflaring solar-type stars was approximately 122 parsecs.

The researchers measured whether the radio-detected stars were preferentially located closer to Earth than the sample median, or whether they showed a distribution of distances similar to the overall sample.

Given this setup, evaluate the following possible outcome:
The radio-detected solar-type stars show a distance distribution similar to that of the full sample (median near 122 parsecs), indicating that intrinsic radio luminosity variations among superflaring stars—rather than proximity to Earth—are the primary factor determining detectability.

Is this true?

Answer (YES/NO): YES